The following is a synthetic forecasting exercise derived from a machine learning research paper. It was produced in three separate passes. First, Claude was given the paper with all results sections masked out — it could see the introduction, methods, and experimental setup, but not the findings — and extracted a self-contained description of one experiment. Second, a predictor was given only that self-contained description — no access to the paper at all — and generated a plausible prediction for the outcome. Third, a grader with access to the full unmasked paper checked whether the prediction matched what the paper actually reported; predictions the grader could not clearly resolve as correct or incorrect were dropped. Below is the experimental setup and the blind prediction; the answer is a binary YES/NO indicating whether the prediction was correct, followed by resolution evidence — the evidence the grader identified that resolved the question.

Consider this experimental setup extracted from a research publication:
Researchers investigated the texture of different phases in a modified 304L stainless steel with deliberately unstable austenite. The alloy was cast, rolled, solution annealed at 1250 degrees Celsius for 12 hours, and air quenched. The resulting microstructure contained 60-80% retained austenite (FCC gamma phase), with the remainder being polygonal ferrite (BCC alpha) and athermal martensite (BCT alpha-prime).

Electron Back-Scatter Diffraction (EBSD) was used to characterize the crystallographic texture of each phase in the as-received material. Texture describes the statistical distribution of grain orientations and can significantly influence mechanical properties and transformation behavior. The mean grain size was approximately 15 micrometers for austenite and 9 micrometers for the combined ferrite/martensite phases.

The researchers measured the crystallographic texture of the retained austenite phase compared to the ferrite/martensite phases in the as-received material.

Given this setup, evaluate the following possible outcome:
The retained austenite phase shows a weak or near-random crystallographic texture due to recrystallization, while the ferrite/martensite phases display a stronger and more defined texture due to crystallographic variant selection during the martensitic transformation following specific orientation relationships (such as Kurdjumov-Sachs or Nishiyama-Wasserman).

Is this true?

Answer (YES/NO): NO